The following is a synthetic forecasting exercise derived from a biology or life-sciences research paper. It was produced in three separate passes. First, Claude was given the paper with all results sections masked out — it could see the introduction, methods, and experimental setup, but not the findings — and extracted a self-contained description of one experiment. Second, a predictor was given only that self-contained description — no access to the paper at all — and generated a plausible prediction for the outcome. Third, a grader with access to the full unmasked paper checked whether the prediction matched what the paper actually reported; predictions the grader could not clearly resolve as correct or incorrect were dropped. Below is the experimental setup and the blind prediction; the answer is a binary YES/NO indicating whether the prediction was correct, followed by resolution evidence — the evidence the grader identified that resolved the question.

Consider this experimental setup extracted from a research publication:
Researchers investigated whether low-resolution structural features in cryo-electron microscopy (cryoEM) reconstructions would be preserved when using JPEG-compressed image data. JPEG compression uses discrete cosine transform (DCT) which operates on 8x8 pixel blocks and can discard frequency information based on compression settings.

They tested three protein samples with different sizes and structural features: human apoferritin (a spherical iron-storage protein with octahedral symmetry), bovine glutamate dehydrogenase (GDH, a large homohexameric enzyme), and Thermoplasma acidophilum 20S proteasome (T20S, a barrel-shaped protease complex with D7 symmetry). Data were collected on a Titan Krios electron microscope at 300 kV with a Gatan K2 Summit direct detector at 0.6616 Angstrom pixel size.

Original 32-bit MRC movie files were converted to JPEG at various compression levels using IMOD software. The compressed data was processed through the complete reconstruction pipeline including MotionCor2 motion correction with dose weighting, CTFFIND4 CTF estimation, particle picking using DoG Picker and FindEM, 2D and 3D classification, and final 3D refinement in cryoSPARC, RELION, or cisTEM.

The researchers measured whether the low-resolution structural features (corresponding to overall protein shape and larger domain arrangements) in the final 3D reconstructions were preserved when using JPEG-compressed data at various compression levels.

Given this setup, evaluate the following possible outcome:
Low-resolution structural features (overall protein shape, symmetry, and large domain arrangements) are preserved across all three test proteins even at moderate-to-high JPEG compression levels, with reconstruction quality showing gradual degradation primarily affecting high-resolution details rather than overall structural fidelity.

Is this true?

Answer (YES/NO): YES